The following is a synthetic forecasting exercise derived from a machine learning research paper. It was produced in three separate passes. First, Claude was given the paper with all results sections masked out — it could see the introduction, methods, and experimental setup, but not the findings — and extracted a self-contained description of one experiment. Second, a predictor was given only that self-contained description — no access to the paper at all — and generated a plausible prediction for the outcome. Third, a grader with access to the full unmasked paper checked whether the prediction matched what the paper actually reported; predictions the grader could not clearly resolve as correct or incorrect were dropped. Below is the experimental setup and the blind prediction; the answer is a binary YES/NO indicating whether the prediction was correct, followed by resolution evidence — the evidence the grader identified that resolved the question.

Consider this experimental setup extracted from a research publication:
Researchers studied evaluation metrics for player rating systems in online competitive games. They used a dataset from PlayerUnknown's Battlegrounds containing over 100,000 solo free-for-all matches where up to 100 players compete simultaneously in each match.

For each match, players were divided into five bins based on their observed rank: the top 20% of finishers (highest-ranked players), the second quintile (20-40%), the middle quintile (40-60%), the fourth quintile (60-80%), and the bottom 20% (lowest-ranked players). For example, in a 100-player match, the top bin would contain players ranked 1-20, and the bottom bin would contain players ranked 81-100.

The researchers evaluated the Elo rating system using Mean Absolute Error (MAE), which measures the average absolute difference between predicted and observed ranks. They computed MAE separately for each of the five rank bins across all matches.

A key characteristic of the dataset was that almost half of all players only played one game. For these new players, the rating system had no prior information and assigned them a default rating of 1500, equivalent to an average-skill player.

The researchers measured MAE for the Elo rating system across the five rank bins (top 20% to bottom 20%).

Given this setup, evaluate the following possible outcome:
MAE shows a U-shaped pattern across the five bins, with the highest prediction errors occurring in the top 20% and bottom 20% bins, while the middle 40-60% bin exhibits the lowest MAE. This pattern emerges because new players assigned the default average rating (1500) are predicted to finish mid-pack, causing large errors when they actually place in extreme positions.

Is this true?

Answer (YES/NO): YES